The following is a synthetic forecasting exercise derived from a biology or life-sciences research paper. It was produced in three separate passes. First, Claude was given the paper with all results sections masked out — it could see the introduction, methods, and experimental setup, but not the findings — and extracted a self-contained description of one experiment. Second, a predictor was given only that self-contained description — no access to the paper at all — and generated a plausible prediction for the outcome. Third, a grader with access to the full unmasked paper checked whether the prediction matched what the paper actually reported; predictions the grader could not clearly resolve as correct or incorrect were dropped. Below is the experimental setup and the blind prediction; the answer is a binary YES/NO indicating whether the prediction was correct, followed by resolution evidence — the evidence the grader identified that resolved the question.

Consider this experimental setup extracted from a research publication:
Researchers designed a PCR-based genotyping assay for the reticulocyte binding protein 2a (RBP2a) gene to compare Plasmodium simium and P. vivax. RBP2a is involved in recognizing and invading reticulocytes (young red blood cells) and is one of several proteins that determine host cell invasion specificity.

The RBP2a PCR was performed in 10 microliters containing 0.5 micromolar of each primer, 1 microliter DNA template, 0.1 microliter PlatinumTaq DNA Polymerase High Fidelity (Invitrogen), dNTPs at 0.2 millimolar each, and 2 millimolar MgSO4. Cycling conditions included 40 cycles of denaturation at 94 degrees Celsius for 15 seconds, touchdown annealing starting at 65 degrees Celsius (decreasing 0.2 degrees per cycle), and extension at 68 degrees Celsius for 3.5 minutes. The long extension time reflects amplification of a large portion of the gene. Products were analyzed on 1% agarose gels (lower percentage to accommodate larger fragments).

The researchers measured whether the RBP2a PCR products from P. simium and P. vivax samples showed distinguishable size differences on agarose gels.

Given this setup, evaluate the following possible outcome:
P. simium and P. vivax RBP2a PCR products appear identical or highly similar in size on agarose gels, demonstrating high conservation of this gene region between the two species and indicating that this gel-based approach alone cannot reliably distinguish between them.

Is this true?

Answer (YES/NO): NO